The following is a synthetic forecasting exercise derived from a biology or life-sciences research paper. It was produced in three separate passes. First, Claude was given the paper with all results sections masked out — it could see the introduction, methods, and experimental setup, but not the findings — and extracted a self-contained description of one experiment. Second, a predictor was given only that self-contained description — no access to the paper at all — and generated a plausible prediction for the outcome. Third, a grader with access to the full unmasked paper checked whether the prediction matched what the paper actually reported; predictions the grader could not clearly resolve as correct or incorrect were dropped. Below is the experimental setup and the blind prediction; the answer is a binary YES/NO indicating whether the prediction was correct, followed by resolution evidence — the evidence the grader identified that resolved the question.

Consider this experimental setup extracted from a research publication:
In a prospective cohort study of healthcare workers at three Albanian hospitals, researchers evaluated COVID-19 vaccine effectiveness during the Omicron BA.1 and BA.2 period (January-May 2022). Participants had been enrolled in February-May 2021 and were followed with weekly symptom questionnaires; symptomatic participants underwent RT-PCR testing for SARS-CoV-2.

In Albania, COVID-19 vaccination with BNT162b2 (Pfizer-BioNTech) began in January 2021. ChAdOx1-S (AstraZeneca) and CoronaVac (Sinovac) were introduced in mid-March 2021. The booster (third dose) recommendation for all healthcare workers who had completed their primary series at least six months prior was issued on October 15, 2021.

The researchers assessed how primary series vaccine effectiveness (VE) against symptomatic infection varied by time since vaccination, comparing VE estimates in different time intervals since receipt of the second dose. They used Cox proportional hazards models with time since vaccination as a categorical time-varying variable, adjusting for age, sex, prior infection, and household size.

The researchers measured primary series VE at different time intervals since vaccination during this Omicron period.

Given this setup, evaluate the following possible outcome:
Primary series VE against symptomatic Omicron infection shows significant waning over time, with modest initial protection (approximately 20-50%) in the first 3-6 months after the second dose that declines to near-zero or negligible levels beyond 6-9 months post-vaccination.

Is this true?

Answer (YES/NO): NO